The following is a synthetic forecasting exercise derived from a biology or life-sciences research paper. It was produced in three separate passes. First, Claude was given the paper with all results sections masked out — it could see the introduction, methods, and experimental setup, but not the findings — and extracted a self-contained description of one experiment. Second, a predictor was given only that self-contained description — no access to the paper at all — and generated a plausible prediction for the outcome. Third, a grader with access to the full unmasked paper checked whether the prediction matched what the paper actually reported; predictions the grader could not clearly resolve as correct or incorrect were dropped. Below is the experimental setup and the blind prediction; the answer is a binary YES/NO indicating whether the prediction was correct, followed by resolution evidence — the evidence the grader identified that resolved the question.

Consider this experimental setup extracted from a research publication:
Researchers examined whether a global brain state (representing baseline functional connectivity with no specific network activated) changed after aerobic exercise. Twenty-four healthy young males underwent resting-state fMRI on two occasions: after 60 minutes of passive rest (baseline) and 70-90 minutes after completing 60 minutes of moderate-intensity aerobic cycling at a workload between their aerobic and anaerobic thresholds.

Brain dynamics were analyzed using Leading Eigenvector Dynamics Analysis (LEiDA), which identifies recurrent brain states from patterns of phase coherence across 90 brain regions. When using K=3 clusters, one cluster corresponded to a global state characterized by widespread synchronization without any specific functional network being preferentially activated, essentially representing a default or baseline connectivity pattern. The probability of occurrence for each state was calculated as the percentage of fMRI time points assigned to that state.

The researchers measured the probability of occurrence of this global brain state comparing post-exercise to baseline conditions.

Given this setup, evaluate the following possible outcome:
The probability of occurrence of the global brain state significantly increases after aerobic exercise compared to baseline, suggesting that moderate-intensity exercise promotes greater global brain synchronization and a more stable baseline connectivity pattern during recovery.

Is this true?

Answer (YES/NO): NO